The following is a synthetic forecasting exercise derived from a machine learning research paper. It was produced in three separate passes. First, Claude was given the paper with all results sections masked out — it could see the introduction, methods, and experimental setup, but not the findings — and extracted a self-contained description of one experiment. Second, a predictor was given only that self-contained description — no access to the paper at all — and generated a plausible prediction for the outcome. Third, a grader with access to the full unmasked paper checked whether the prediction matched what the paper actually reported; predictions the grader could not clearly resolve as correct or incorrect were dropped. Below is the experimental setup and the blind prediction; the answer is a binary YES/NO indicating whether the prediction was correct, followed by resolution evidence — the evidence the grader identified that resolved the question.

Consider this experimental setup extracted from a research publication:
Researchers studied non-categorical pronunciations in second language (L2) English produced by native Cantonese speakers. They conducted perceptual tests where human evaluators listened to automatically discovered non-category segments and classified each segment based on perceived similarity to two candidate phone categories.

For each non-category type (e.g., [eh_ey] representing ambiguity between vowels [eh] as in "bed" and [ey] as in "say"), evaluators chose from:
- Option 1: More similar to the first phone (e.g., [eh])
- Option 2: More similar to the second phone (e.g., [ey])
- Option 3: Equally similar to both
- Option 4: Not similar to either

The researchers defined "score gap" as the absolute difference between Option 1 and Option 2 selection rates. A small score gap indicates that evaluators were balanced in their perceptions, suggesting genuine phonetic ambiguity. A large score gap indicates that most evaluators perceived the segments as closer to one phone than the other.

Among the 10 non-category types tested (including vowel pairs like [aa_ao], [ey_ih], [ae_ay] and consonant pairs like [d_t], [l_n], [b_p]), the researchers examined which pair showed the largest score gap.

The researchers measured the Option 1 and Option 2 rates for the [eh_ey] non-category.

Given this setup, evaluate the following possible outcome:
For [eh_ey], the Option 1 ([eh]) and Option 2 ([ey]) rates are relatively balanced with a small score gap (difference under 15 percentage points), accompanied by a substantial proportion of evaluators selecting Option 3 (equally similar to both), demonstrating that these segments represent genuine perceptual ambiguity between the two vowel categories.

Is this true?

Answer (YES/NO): NO